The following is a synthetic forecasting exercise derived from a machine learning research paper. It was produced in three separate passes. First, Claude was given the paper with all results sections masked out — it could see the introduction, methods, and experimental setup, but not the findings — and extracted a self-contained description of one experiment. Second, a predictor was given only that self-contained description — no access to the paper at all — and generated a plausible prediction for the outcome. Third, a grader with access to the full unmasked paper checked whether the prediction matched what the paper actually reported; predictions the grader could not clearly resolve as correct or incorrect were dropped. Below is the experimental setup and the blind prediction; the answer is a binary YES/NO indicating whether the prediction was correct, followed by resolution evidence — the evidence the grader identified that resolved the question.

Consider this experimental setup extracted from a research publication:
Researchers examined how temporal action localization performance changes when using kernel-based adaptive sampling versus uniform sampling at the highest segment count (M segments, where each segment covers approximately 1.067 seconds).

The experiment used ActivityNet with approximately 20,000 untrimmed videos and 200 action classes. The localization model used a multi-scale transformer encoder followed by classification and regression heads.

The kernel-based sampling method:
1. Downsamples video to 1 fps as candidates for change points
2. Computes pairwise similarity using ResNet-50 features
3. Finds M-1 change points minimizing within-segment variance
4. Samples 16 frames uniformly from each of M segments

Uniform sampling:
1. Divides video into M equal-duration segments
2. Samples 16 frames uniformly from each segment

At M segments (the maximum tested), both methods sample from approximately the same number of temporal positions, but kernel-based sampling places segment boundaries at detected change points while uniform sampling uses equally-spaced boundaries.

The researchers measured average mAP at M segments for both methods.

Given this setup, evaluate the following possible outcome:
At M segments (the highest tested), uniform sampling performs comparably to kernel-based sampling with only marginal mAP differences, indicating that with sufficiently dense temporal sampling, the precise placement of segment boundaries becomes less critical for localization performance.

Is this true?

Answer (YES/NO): YES